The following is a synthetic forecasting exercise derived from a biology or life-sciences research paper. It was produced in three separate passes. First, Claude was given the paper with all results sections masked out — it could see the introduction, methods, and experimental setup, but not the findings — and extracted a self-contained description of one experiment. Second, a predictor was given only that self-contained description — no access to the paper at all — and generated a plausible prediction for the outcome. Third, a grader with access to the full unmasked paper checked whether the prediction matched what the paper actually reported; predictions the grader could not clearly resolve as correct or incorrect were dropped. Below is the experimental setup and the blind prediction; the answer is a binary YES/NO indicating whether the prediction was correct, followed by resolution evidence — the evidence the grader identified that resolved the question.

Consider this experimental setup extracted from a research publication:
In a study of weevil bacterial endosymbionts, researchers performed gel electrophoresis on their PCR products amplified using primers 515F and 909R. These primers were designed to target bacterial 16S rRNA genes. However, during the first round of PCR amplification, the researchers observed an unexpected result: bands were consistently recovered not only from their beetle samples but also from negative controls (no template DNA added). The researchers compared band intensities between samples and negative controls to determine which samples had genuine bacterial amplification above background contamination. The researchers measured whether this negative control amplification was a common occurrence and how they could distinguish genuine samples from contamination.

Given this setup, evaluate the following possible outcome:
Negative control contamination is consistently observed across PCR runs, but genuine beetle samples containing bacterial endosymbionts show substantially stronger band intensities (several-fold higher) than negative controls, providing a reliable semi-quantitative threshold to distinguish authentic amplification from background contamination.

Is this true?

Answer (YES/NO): NO